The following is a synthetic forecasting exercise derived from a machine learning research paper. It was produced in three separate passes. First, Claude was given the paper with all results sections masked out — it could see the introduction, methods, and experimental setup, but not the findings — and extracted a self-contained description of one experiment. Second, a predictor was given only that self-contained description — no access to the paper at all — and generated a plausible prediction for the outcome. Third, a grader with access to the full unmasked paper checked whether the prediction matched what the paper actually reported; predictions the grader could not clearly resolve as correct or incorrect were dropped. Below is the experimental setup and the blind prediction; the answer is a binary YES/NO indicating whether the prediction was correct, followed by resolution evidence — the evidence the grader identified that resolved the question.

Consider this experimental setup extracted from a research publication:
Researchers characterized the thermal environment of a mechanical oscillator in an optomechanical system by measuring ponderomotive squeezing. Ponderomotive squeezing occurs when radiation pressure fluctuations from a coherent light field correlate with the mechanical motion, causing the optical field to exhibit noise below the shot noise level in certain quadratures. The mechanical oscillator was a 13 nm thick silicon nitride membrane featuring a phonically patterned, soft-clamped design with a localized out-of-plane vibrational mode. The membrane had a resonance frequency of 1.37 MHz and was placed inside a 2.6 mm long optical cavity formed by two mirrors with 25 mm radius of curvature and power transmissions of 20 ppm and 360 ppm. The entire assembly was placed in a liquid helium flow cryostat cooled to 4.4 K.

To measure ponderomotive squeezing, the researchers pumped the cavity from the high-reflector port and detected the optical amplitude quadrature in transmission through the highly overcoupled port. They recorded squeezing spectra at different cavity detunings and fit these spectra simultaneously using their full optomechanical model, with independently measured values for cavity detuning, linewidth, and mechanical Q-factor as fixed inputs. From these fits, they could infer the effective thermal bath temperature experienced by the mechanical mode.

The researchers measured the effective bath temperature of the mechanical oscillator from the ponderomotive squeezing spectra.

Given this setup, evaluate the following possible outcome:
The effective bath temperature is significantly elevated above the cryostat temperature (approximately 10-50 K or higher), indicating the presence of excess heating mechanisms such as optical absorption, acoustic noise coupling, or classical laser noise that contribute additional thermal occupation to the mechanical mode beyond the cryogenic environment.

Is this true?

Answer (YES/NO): YES